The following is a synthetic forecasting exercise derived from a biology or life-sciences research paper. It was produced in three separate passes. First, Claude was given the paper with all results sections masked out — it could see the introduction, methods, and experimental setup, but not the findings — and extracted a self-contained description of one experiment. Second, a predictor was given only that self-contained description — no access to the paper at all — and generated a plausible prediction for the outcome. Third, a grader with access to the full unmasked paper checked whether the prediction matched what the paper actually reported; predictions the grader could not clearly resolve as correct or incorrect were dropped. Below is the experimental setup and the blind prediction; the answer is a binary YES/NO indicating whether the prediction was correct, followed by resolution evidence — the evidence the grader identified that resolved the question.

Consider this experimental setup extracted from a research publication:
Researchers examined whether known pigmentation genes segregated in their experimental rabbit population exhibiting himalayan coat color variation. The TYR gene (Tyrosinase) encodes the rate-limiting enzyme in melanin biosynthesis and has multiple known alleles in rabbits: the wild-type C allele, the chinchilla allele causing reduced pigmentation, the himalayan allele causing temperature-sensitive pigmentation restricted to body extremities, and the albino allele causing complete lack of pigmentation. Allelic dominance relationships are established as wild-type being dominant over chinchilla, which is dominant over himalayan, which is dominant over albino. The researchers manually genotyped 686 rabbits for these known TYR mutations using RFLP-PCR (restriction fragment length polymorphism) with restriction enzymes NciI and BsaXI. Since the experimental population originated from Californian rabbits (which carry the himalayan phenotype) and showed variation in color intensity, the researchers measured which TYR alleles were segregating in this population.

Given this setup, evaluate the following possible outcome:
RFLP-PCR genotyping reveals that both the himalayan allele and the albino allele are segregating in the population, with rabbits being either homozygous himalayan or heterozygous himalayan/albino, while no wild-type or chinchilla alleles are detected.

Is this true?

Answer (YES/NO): NO